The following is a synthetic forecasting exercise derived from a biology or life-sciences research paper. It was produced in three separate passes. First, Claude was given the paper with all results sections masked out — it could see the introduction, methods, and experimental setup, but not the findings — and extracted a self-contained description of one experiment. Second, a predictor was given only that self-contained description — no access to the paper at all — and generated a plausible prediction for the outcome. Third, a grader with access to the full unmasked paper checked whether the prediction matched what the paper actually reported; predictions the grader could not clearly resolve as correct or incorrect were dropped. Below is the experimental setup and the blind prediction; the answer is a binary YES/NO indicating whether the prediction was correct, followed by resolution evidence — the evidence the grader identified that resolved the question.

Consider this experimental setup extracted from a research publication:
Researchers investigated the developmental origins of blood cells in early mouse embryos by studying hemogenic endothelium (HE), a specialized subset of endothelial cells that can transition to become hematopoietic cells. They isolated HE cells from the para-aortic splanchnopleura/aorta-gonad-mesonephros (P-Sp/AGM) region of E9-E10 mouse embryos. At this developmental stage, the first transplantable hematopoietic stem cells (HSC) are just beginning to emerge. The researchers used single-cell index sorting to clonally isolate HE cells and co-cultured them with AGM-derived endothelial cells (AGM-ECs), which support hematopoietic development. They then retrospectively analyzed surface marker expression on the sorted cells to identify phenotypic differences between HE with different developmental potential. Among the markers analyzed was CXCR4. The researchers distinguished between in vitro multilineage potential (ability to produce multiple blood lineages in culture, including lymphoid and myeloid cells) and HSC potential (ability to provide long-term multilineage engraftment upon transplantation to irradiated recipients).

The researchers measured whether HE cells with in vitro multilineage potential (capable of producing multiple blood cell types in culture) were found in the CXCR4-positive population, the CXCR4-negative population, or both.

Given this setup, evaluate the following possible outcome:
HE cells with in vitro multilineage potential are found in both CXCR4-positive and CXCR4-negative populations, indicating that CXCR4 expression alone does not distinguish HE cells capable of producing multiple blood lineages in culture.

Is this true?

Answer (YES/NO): YES